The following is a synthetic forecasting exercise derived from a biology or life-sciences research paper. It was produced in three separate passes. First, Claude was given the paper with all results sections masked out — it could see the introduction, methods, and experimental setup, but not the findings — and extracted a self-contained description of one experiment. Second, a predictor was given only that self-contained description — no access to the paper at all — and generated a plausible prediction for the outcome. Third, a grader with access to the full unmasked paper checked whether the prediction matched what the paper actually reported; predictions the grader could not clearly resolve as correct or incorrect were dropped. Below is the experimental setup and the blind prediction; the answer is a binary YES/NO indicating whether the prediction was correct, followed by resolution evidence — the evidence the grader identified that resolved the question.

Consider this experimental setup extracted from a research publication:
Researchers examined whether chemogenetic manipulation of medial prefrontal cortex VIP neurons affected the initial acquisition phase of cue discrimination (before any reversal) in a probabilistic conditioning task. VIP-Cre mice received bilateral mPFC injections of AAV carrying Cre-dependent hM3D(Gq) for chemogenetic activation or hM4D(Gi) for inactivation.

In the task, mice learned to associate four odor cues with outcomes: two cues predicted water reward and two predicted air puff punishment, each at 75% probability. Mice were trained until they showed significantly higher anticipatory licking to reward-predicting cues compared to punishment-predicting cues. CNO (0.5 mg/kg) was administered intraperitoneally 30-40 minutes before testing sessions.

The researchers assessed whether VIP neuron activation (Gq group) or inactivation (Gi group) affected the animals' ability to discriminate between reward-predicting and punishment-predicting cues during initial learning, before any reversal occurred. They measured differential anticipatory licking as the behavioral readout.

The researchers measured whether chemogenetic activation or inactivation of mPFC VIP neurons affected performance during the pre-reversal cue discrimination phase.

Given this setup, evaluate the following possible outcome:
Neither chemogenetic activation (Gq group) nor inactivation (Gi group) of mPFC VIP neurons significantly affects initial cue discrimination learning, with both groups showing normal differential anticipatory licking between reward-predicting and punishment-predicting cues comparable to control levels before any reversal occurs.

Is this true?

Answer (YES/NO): YES